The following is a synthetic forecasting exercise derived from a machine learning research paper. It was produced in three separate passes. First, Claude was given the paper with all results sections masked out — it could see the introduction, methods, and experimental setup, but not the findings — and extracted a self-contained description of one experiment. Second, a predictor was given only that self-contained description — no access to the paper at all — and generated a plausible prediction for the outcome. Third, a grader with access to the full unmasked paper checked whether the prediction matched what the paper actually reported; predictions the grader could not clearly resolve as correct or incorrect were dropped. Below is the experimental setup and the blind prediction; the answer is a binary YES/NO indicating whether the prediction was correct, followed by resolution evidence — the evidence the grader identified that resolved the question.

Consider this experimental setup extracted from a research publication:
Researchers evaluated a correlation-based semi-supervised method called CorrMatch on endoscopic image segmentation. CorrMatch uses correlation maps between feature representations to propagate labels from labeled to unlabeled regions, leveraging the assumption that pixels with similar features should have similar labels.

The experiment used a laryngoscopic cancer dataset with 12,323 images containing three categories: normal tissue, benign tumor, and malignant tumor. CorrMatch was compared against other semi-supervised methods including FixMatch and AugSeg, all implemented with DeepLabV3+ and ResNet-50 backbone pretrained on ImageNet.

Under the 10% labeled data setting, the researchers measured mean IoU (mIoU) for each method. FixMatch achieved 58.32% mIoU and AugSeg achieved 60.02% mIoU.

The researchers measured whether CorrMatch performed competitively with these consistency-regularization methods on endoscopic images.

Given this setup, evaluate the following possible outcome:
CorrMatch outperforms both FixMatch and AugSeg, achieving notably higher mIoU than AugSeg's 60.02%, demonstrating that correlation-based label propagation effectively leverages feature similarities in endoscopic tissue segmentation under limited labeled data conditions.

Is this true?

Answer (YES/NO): NO